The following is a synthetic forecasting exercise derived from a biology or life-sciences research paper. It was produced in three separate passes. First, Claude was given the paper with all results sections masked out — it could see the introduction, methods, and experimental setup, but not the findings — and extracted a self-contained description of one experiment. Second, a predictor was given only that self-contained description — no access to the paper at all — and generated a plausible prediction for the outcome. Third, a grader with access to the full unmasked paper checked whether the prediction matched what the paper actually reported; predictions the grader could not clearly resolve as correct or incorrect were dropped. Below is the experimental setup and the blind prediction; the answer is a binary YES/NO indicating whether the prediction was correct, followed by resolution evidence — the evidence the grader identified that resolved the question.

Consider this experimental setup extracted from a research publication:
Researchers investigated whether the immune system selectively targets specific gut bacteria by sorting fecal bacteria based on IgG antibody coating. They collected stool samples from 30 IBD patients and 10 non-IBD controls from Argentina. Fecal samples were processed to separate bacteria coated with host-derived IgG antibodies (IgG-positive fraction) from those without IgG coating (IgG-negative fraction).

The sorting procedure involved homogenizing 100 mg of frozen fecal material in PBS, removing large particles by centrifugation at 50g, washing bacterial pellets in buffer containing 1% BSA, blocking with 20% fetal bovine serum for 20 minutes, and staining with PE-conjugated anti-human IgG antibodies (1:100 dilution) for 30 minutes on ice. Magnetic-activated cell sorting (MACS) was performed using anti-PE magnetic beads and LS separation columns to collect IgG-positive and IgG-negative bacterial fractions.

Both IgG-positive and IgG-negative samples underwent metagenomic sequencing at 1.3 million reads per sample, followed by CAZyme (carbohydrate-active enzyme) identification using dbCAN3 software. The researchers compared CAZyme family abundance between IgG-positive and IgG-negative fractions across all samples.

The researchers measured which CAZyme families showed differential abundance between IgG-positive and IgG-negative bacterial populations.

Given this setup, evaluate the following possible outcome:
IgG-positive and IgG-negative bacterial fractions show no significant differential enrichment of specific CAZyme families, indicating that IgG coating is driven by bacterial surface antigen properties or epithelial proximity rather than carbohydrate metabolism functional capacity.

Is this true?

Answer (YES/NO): NO